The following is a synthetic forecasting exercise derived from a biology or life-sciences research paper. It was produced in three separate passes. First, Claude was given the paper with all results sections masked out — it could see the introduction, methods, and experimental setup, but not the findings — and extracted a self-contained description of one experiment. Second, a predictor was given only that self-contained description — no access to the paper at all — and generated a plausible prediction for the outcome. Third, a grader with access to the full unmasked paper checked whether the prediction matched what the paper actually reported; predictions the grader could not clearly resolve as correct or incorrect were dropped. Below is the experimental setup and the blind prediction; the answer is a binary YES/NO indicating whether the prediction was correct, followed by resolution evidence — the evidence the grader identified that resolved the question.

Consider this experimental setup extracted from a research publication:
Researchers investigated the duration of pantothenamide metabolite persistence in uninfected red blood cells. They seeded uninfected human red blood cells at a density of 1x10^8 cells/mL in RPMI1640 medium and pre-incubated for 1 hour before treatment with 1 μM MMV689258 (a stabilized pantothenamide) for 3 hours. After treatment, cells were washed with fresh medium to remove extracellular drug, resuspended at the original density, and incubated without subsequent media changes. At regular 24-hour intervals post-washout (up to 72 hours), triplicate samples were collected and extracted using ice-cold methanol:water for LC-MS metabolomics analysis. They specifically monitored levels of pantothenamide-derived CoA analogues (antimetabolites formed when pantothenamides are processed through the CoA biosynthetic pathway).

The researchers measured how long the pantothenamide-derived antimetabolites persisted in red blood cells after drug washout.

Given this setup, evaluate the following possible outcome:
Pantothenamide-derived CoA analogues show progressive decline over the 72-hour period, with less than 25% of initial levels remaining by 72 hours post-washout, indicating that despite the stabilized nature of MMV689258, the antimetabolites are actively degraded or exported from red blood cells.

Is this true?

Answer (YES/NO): NO